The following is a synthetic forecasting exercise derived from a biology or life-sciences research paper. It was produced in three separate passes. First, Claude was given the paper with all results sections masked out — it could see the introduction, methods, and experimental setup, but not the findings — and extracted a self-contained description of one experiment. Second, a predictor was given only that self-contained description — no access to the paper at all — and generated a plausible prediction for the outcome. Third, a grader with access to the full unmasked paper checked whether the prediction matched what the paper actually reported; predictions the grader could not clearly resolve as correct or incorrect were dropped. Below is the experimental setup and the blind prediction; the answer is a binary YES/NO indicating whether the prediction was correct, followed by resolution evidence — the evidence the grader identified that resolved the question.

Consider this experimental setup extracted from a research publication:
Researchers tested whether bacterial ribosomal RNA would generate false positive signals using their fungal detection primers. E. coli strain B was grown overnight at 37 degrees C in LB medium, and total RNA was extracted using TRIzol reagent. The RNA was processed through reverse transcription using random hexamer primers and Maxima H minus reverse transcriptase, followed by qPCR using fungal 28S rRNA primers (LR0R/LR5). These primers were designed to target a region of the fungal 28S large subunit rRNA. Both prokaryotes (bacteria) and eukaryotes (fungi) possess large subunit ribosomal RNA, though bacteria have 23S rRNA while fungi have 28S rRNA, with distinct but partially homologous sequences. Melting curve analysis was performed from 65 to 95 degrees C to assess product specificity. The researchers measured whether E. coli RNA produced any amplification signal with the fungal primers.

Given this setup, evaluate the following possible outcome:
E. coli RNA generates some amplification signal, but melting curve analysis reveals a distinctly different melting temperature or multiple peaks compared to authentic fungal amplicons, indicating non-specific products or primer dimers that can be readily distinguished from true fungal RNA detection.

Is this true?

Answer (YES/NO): NO